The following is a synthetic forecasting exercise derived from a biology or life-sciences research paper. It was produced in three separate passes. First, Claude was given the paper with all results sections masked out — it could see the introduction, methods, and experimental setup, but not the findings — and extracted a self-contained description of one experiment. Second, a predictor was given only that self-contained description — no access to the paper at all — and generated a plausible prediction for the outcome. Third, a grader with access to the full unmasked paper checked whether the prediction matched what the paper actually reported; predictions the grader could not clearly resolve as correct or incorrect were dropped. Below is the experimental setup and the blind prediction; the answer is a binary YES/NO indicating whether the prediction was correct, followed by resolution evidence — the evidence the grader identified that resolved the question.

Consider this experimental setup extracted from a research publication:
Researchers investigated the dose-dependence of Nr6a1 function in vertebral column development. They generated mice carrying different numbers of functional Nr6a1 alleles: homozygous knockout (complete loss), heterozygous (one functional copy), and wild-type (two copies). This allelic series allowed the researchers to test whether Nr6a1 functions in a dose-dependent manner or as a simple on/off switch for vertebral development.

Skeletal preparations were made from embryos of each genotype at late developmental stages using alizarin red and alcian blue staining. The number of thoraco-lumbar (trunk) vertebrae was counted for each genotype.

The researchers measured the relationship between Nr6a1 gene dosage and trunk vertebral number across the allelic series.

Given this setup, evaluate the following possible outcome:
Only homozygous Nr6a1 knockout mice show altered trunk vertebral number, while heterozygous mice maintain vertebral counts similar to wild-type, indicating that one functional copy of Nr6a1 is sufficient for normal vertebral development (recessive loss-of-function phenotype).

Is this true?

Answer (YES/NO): NO